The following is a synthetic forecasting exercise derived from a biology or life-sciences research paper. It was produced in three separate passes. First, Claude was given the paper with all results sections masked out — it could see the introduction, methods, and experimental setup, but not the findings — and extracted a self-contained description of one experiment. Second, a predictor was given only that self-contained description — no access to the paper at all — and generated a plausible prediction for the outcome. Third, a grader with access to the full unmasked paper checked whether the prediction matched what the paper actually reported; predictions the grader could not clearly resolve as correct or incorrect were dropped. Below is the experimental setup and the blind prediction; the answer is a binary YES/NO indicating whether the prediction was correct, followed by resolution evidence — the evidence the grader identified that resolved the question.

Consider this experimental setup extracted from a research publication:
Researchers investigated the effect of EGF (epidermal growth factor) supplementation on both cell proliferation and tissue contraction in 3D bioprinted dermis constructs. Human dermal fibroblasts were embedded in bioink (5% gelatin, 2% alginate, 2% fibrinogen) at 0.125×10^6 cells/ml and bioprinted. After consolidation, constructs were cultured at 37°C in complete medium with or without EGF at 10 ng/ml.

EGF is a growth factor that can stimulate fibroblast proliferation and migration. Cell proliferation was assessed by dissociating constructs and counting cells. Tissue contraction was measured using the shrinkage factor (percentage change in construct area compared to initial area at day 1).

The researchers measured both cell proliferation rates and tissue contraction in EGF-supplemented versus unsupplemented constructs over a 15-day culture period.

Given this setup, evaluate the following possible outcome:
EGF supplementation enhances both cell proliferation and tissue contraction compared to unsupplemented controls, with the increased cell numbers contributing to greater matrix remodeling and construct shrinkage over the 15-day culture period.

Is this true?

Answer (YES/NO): NO